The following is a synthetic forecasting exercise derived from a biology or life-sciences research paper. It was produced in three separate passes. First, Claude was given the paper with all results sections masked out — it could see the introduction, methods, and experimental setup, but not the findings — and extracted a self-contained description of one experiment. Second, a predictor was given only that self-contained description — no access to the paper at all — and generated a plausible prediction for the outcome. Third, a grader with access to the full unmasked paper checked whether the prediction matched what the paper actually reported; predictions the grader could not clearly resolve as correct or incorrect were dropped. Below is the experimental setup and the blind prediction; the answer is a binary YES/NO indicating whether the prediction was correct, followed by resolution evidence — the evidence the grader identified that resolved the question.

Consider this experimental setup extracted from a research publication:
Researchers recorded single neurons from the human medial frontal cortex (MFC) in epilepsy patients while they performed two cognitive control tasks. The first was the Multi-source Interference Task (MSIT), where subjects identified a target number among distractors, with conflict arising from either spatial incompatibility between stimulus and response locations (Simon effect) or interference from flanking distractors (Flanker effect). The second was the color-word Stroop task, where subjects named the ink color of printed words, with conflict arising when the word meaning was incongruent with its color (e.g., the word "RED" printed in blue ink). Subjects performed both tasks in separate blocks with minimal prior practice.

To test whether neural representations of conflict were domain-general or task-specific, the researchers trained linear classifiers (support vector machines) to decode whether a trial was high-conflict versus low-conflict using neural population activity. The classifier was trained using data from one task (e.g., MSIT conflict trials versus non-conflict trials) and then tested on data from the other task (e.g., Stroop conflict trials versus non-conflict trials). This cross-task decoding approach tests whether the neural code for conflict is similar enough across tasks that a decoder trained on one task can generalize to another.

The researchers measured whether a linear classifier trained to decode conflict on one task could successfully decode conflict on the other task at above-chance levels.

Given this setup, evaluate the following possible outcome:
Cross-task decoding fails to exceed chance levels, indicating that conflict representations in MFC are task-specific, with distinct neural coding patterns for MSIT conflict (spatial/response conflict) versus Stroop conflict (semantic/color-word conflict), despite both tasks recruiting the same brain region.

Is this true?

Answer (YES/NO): NO